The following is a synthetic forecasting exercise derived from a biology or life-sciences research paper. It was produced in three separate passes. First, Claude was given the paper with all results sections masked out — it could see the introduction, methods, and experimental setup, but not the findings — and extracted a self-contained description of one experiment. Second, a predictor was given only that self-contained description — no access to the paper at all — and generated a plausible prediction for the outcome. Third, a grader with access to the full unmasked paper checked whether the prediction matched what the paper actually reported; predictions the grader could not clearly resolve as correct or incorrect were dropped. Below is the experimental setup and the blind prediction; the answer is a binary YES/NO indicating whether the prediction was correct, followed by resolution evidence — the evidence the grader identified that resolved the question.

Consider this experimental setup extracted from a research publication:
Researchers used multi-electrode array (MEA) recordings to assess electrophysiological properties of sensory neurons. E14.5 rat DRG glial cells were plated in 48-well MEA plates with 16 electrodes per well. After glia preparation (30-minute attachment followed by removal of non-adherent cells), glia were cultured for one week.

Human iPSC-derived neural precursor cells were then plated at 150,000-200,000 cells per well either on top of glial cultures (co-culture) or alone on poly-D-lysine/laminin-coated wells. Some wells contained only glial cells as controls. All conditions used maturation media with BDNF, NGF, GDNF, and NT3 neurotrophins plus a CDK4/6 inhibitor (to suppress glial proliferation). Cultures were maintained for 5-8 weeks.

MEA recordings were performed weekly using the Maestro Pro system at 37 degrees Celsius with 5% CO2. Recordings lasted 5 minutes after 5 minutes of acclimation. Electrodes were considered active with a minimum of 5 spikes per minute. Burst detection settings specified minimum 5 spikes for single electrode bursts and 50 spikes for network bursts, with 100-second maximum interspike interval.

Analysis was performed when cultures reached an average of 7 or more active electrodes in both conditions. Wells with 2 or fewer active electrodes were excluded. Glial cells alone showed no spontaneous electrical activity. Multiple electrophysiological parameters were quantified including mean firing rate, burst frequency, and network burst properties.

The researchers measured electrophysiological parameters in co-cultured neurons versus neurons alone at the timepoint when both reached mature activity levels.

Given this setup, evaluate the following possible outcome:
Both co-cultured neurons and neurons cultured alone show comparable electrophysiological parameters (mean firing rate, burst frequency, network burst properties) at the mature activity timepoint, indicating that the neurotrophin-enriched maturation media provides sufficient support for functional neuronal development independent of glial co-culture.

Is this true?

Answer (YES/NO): NO